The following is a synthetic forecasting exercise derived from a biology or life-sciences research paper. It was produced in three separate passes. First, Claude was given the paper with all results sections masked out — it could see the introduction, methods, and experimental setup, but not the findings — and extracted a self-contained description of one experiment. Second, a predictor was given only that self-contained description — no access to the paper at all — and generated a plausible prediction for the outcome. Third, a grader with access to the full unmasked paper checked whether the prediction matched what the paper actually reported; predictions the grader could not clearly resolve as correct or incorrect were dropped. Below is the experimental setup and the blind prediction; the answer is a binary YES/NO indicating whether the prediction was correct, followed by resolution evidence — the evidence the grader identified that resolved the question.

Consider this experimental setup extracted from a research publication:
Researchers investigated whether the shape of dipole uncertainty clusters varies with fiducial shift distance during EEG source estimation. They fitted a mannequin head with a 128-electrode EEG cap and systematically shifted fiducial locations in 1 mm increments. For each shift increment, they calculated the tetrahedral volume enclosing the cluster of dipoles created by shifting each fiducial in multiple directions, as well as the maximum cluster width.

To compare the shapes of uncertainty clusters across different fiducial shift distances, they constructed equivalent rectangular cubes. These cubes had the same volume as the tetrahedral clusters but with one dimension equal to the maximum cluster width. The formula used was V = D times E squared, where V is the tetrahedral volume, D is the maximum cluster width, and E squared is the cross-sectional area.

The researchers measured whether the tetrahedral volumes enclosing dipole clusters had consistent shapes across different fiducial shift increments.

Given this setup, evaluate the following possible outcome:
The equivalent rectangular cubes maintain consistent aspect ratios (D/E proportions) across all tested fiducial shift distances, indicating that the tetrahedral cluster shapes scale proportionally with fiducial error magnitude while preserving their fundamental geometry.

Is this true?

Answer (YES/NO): NO